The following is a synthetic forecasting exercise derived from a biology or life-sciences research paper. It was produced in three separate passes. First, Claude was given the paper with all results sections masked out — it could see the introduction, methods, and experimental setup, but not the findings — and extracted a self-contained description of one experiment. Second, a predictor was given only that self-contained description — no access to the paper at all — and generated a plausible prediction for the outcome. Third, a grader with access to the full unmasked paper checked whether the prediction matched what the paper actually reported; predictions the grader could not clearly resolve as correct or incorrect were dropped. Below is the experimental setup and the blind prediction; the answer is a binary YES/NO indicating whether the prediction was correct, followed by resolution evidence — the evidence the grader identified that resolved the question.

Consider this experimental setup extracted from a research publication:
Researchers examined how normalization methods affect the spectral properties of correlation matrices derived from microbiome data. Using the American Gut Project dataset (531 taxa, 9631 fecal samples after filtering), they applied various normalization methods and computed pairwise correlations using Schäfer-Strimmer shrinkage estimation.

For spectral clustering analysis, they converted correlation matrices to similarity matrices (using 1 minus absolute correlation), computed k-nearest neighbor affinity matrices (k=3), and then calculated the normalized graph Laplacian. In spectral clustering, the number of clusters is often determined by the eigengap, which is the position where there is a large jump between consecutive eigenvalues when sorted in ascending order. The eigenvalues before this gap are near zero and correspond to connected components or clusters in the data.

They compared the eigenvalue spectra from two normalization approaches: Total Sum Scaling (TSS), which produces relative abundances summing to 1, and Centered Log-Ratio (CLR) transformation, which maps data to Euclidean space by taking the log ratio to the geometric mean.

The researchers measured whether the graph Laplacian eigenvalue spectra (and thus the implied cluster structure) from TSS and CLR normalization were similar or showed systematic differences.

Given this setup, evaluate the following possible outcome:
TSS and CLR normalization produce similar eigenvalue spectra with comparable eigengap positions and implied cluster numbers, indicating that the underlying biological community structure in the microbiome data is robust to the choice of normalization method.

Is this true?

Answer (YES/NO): NO